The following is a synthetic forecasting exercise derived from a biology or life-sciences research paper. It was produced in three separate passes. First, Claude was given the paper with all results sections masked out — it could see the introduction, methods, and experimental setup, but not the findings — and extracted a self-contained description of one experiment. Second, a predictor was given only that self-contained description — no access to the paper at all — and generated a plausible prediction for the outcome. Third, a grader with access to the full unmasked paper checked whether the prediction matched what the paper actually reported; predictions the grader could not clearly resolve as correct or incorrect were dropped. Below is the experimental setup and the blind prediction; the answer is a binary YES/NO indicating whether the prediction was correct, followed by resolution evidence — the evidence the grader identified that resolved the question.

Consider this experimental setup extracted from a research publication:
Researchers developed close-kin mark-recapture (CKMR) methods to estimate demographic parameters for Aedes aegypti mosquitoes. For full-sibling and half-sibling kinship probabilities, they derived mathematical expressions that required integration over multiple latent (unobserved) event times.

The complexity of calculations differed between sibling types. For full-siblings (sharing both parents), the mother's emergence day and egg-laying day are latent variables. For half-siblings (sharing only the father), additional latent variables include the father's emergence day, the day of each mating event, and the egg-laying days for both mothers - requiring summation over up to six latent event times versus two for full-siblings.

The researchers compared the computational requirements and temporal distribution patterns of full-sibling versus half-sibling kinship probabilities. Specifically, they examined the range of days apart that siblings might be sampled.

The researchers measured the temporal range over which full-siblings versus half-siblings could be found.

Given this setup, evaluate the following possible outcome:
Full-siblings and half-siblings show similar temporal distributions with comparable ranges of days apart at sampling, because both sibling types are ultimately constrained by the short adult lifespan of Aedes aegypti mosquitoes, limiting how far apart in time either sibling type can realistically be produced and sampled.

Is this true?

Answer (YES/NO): NO